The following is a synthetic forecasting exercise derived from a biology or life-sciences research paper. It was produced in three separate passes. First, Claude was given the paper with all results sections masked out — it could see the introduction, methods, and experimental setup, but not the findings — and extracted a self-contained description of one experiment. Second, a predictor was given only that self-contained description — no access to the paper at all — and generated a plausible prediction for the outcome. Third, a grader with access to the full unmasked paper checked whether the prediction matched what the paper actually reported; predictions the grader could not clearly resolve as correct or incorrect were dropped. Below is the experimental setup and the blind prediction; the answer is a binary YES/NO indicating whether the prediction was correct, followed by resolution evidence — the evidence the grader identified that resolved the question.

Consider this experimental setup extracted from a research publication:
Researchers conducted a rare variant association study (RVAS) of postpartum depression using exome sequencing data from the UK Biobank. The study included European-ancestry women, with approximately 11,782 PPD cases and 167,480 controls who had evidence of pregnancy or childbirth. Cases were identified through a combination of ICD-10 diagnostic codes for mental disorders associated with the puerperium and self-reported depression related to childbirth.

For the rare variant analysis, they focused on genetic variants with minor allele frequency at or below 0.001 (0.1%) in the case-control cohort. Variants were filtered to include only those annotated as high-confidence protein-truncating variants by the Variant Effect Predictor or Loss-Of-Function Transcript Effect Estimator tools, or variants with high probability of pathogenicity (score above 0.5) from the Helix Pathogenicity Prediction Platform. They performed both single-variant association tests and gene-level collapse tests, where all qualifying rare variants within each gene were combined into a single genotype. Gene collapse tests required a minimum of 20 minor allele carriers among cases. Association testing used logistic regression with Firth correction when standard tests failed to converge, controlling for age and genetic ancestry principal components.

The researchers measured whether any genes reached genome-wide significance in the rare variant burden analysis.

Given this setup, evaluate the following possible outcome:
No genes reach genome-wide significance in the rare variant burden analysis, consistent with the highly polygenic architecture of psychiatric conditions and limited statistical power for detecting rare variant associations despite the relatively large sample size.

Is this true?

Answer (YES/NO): YES